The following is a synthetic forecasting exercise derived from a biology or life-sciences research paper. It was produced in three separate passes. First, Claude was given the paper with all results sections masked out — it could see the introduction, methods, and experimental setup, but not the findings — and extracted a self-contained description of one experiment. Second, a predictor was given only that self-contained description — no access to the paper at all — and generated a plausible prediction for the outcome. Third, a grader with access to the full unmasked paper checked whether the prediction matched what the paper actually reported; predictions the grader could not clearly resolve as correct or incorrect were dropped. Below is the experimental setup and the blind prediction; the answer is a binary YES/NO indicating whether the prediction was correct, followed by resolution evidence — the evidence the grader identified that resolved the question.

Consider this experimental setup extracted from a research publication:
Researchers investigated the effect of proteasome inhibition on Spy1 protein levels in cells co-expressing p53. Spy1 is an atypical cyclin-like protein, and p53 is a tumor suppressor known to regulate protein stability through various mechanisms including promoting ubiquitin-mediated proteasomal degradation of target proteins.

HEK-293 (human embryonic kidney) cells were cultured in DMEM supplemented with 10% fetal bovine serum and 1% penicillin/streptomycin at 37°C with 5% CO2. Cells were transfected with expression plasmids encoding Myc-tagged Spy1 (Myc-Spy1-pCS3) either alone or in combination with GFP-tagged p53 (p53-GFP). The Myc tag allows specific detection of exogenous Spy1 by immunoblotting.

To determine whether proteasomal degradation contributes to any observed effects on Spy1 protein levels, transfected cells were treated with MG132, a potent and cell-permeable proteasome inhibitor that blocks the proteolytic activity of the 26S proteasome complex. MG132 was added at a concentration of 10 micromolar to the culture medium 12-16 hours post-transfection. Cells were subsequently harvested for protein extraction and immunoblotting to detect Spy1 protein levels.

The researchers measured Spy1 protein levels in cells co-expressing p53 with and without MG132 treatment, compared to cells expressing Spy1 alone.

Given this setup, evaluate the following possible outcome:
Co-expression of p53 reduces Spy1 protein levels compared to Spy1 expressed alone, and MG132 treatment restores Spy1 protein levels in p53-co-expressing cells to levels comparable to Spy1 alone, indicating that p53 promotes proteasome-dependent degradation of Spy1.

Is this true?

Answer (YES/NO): YES